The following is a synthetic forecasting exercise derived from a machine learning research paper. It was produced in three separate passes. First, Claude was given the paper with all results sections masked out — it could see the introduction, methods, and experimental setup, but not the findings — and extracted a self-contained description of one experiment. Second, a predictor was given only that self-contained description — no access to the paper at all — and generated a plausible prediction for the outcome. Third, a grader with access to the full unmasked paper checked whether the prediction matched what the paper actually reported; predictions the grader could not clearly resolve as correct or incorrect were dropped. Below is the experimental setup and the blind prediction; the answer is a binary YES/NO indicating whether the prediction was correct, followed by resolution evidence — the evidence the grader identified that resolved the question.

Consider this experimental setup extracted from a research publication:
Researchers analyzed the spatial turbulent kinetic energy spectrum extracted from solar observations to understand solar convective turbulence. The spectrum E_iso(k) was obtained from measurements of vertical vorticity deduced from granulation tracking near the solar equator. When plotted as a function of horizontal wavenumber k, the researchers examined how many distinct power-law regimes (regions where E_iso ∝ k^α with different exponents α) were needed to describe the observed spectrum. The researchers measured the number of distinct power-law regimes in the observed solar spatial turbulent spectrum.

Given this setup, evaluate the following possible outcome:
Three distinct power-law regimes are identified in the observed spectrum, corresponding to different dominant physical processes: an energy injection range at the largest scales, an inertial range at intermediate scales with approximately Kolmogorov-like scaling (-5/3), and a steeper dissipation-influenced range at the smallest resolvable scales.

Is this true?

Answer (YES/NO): YES